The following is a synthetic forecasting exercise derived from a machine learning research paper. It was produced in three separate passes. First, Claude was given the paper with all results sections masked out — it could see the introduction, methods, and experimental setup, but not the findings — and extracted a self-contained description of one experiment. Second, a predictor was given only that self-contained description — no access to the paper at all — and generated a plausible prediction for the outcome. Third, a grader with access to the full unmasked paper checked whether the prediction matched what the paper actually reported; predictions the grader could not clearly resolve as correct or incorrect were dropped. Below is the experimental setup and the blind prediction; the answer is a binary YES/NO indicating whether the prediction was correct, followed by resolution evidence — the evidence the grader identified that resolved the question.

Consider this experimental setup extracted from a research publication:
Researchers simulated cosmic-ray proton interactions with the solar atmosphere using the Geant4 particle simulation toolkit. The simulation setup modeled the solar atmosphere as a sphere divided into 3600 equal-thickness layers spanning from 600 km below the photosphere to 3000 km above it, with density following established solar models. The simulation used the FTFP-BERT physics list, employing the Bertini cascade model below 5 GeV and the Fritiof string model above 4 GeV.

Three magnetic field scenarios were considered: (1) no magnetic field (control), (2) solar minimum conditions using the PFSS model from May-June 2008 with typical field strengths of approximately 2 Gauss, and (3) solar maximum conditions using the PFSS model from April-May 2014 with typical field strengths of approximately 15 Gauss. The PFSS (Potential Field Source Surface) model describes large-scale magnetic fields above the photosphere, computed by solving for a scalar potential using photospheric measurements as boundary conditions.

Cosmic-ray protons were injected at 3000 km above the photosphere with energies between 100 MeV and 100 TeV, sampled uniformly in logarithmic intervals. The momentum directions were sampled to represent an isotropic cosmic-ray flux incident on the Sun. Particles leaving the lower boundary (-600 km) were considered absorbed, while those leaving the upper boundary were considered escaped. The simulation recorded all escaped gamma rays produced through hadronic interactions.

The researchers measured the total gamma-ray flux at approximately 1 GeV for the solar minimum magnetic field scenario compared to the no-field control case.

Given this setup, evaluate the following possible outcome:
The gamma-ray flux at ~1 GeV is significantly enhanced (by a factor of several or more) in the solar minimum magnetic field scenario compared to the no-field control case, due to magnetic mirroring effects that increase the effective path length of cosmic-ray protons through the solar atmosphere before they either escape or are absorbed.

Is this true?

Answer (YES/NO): NO